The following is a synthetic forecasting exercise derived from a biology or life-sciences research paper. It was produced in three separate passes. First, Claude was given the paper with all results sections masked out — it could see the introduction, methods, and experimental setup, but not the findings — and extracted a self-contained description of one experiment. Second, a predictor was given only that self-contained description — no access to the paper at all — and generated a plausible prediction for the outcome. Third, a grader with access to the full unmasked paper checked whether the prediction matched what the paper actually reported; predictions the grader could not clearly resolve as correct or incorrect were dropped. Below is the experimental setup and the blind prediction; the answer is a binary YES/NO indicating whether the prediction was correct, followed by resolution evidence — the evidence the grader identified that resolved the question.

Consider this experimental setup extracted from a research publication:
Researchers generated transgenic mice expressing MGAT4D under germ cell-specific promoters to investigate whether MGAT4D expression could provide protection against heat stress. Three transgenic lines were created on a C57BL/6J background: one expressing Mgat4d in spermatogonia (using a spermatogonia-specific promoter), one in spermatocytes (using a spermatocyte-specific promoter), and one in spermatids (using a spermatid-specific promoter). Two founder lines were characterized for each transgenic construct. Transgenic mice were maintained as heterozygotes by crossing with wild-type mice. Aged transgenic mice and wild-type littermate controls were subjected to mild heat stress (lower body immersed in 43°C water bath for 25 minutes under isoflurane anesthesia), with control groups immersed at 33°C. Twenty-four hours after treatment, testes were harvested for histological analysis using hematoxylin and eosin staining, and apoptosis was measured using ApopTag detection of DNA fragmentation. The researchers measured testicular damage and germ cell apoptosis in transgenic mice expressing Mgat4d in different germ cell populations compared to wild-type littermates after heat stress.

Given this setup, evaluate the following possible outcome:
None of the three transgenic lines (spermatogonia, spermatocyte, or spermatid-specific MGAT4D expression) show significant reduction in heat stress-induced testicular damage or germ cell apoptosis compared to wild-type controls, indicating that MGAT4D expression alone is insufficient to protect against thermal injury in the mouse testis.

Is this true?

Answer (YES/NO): NO